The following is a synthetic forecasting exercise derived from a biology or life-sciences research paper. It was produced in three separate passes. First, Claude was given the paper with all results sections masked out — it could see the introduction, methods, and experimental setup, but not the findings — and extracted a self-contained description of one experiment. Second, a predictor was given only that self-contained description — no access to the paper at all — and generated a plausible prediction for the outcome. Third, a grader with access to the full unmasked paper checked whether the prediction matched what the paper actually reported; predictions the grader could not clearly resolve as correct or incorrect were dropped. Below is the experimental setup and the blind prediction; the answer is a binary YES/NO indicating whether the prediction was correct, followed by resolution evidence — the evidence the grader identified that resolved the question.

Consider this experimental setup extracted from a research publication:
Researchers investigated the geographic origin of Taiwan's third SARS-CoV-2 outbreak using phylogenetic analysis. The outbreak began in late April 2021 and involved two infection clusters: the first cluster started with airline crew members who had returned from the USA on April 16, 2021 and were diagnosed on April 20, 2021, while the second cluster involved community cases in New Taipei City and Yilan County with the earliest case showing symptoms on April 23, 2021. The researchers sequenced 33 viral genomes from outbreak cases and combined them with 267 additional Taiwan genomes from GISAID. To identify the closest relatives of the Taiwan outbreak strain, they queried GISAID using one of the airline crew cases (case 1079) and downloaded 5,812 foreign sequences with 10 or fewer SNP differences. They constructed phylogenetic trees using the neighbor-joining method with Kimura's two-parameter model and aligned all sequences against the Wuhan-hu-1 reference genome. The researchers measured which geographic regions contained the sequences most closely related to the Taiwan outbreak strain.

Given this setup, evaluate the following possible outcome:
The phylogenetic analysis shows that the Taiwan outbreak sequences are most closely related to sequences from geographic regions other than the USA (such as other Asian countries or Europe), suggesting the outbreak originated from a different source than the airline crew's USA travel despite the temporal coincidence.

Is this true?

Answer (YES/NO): YES